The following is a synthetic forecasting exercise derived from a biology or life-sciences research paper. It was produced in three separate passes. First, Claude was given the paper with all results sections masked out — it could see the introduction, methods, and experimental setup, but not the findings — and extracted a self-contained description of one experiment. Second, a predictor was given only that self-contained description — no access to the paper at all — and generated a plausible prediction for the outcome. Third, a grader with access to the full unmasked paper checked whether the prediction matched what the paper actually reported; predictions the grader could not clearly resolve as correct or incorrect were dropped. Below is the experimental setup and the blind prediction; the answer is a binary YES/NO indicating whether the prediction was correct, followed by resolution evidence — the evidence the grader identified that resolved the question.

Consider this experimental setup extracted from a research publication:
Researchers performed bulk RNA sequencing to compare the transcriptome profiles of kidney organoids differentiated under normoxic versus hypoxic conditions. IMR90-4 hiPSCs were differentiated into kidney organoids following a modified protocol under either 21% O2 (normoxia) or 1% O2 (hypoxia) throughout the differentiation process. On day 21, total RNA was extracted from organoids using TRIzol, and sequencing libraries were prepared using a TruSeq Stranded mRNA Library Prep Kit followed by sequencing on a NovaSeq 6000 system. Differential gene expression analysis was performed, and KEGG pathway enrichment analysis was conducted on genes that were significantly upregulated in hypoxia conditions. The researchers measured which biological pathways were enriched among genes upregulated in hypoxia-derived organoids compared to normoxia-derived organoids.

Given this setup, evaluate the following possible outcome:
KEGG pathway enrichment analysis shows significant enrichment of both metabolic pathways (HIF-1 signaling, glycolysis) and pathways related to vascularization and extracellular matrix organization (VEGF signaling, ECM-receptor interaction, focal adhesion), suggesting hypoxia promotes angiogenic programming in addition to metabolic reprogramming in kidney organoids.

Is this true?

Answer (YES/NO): NO